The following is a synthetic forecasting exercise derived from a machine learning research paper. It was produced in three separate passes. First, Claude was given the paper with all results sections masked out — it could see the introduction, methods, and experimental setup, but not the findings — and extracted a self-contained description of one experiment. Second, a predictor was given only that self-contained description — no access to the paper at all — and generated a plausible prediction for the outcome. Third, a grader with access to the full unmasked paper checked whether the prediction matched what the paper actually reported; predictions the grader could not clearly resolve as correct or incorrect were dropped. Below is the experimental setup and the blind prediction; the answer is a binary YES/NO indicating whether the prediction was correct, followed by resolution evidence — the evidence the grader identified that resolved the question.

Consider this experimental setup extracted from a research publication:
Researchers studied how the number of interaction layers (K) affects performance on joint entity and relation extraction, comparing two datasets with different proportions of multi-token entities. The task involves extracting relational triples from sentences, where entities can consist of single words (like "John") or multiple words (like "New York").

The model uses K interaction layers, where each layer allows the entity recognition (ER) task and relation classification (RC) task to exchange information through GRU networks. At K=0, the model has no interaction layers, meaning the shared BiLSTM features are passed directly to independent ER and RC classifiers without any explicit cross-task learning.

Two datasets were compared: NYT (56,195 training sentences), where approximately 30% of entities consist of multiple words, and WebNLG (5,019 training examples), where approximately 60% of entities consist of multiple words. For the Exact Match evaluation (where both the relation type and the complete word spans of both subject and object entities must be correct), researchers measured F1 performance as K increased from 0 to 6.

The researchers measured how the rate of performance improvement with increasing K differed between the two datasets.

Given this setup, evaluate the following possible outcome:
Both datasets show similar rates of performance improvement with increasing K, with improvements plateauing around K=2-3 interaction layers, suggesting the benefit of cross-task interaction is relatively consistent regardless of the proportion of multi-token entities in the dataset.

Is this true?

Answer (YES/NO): NO